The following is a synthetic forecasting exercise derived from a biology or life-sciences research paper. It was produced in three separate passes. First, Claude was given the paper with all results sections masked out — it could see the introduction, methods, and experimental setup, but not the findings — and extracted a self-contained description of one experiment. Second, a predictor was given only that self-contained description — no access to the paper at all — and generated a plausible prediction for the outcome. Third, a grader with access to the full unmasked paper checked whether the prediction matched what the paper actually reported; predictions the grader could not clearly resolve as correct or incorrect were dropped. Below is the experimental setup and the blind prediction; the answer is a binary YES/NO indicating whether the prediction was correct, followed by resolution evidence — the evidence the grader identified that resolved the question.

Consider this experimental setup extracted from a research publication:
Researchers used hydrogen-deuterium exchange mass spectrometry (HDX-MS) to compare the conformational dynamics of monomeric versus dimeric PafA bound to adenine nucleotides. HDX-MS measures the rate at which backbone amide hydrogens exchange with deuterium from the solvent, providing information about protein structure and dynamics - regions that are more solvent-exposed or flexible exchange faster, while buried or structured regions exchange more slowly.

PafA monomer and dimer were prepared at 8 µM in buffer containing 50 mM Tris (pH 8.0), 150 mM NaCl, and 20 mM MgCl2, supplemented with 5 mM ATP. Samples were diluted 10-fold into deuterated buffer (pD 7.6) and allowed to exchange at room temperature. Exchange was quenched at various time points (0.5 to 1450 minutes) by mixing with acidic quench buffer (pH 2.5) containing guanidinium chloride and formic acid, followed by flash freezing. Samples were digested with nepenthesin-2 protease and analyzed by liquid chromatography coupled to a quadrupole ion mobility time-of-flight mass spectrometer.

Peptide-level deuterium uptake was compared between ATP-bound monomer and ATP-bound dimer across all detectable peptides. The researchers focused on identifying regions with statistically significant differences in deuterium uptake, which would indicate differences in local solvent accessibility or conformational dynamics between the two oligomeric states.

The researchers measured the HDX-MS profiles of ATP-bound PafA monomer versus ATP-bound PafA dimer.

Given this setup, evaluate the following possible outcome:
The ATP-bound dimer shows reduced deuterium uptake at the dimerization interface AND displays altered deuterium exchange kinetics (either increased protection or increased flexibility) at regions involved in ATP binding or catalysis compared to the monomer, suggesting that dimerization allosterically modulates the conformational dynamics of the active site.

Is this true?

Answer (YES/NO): YES